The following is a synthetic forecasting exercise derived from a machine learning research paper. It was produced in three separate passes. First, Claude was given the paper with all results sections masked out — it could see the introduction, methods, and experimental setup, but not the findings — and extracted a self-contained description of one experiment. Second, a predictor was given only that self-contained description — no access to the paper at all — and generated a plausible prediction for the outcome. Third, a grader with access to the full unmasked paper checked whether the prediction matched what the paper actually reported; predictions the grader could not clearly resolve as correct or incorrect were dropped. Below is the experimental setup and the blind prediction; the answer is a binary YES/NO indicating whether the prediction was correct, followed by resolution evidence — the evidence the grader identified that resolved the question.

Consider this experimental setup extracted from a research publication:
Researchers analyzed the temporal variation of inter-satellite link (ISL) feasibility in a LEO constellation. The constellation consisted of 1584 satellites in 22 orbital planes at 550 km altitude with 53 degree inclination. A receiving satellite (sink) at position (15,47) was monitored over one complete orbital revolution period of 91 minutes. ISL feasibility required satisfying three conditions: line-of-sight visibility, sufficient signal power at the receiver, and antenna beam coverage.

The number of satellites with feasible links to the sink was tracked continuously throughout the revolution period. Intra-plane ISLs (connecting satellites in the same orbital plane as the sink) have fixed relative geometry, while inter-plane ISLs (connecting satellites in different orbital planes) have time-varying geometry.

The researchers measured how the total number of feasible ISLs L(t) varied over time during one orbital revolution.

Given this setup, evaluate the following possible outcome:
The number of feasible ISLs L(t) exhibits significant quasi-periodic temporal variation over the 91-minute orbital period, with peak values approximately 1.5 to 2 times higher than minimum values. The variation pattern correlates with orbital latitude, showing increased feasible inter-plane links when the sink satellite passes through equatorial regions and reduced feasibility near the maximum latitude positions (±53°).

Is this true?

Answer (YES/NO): NO